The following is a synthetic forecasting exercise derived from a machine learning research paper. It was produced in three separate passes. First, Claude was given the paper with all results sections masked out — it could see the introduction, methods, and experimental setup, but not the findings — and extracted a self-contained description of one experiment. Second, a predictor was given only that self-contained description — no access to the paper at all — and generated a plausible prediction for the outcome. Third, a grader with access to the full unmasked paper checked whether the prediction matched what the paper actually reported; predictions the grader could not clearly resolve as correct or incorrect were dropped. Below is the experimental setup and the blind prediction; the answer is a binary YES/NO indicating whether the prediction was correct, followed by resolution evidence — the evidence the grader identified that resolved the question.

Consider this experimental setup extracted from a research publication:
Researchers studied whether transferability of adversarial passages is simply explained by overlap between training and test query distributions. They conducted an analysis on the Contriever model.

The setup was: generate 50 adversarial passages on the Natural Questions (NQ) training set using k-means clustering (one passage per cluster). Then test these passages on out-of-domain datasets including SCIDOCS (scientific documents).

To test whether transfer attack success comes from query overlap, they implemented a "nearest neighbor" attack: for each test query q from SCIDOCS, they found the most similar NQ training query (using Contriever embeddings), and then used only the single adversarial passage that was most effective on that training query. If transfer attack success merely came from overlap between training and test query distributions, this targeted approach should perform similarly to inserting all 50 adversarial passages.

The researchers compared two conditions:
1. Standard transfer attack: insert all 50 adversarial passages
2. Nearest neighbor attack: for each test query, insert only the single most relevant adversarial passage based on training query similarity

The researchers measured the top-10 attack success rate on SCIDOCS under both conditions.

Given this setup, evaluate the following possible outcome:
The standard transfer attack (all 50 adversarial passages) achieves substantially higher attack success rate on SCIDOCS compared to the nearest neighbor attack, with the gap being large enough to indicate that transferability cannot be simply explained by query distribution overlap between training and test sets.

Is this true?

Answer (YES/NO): YES